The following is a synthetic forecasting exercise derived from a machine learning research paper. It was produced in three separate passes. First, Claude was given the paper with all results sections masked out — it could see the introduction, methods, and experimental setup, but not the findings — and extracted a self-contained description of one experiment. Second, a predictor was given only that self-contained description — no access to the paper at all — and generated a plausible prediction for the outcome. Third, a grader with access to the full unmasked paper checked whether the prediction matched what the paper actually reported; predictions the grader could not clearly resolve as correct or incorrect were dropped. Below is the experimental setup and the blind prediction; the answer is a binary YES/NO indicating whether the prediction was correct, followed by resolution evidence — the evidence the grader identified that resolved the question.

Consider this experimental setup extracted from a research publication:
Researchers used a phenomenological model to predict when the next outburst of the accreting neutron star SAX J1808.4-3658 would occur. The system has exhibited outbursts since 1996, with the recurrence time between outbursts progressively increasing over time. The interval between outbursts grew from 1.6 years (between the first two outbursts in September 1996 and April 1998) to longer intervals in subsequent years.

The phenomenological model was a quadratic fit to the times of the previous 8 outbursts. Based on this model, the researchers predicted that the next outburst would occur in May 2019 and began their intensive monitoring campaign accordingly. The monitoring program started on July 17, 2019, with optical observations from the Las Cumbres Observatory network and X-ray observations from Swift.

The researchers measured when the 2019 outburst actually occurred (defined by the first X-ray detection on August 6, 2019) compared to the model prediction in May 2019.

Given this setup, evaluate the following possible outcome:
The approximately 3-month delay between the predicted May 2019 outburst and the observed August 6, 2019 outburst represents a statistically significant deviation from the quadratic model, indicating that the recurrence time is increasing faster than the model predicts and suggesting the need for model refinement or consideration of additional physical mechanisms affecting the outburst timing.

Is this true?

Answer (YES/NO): NO